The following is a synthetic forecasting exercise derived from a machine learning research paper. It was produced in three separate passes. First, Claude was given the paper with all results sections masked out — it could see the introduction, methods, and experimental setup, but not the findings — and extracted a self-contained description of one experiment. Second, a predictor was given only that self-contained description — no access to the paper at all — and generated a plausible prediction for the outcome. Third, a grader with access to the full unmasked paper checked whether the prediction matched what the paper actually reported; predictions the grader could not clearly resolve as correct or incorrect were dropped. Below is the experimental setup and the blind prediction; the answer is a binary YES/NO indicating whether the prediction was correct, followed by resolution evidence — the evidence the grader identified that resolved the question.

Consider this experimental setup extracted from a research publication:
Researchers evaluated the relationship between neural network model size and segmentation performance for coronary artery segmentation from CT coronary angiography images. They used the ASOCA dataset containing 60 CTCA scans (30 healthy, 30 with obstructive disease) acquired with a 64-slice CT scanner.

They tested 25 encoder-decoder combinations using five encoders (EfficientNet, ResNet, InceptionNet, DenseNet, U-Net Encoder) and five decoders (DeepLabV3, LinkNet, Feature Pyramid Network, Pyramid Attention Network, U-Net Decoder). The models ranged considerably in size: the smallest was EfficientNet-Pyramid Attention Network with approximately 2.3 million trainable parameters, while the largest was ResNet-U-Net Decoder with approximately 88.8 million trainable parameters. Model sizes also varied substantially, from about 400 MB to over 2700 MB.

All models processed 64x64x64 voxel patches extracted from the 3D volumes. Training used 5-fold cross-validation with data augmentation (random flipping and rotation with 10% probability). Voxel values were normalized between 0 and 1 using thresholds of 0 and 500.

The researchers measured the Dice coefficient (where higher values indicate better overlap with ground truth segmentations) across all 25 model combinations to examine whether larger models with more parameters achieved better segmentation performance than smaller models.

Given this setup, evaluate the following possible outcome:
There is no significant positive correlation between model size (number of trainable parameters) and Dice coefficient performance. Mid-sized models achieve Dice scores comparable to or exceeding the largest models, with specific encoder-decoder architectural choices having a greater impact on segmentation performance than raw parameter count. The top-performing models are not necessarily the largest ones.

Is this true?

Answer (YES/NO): YES